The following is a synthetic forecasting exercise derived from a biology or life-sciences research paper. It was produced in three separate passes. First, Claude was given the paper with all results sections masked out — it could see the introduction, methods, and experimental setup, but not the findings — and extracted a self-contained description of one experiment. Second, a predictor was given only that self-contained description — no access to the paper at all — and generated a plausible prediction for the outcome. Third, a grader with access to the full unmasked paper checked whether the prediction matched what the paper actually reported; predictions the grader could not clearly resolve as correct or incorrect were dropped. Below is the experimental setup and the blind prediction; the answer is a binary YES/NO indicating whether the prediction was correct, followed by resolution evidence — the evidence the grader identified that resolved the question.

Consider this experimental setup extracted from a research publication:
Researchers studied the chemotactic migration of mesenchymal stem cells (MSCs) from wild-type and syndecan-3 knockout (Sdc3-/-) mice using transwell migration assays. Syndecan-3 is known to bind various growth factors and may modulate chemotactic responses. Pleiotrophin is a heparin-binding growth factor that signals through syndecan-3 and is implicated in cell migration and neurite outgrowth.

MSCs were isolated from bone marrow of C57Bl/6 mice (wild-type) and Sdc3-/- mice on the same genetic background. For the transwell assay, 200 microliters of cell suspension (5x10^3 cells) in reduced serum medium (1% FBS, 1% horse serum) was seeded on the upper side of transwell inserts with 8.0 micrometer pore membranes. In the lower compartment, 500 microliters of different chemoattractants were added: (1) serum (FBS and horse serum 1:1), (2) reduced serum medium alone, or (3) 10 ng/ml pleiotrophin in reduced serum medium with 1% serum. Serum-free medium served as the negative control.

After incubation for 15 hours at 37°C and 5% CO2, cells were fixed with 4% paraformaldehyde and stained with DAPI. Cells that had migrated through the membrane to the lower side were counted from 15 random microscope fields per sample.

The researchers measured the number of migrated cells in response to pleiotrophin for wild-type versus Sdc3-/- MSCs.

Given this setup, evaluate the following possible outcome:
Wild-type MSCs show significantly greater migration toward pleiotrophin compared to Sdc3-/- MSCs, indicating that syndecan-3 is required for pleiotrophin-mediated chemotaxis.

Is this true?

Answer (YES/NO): NO